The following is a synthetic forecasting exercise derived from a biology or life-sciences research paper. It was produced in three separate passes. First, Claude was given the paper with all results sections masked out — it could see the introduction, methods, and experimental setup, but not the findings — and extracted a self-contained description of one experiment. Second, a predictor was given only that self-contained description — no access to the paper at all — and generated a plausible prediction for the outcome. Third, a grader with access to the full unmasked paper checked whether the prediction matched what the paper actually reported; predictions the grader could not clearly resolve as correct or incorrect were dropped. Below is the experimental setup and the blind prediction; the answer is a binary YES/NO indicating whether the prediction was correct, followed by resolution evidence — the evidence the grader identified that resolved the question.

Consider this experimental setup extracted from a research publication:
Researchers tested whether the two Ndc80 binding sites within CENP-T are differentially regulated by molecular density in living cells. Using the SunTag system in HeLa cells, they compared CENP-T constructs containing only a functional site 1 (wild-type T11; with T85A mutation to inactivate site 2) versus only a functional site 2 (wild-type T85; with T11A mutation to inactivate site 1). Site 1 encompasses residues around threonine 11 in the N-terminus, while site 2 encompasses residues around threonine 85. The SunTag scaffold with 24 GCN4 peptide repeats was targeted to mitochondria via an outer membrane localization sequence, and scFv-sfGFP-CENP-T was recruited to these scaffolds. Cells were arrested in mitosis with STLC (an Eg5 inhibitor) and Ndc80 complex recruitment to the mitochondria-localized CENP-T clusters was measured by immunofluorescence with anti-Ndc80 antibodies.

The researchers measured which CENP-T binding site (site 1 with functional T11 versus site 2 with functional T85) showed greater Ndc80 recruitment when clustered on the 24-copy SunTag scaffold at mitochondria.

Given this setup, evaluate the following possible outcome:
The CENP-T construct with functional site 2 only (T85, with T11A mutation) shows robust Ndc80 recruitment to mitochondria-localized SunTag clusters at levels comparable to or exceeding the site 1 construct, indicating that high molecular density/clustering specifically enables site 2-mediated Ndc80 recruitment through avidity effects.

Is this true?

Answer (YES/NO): YES